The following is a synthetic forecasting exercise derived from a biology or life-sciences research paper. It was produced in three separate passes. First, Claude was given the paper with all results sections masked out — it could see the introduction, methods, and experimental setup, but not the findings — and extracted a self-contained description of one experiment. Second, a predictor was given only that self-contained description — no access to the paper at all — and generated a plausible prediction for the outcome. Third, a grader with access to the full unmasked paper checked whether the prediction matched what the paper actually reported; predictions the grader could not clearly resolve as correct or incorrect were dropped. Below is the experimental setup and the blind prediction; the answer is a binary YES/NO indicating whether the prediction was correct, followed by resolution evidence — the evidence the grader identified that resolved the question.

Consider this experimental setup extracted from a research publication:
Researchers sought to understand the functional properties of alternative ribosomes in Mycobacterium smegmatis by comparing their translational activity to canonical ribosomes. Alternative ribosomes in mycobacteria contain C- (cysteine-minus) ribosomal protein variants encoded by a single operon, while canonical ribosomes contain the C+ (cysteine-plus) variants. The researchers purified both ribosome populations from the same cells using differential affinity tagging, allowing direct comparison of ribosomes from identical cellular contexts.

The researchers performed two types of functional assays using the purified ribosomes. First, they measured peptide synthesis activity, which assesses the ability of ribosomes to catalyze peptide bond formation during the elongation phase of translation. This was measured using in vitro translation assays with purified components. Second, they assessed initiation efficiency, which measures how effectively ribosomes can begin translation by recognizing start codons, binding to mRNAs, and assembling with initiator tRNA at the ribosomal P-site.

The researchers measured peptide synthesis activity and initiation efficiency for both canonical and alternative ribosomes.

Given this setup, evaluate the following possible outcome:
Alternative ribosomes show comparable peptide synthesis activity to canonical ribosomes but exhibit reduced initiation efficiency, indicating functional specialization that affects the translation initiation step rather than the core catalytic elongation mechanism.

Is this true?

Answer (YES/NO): YES